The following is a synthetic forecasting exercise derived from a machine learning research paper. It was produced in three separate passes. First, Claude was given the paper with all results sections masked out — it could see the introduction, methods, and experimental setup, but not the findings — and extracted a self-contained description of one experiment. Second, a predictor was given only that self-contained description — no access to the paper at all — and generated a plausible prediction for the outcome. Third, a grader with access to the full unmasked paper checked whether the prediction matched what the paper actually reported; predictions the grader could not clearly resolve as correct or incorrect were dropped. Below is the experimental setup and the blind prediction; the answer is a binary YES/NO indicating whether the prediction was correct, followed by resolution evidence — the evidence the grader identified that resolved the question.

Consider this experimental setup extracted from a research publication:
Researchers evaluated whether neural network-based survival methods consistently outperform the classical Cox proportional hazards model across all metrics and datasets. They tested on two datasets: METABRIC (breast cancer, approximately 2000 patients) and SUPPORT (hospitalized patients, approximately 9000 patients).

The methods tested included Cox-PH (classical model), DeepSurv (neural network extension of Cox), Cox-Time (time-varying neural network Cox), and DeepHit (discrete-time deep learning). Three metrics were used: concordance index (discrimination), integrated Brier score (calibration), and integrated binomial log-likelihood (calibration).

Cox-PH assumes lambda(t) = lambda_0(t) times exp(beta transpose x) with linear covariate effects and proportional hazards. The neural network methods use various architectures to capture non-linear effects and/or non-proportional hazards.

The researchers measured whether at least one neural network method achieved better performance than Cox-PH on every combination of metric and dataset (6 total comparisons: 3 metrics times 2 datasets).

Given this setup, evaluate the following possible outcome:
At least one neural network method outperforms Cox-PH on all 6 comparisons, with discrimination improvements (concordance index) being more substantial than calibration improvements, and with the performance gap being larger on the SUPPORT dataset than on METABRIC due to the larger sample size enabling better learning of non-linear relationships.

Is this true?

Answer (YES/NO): NO